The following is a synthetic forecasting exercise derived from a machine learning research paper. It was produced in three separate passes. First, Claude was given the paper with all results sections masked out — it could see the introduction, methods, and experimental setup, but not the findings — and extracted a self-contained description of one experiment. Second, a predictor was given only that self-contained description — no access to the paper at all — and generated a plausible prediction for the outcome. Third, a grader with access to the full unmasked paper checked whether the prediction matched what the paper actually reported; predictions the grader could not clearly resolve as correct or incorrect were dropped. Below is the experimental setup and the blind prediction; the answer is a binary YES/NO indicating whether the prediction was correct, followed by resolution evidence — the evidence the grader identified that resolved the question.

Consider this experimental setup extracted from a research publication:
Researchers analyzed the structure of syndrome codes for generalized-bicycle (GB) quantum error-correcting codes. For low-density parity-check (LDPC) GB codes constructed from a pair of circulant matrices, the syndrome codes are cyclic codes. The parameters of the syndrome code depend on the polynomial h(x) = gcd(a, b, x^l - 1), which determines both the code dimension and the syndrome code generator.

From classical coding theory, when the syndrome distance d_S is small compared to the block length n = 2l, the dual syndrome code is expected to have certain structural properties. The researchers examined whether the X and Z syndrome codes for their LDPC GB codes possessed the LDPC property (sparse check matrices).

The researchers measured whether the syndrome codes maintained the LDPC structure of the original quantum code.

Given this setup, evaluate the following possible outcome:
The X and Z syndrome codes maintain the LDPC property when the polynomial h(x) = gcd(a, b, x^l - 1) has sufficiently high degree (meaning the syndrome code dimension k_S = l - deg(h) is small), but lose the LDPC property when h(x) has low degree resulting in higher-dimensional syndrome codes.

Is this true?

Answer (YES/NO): NO